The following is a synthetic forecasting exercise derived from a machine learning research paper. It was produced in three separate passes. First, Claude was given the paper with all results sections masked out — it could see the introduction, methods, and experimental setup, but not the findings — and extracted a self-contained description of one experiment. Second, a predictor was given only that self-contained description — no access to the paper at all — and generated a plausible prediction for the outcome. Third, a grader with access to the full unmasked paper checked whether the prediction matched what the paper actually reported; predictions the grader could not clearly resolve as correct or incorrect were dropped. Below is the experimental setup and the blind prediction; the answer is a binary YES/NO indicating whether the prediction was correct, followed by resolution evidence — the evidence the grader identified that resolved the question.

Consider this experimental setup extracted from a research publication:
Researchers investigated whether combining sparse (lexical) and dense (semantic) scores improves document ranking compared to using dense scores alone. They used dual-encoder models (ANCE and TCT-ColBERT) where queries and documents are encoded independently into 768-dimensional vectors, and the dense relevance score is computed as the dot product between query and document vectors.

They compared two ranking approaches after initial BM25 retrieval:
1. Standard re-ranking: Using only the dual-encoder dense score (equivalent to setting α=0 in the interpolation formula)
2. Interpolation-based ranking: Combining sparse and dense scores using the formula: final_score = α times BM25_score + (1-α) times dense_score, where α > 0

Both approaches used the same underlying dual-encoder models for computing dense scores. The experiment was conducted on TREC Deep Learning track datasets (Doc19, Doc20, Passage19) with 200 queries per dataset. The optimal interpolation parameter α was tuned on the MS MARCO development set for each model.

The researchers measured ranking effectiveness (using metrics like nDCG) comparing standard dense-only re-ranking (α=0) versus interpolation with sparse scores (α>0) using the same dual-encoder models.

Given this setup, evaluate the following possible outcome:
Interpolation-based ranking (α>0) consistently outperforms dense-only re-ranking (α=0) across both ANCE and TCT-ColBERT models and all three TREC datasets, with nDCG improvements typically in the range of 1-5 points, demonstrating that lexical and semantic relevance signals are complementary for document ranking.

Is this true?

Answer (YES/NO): YES